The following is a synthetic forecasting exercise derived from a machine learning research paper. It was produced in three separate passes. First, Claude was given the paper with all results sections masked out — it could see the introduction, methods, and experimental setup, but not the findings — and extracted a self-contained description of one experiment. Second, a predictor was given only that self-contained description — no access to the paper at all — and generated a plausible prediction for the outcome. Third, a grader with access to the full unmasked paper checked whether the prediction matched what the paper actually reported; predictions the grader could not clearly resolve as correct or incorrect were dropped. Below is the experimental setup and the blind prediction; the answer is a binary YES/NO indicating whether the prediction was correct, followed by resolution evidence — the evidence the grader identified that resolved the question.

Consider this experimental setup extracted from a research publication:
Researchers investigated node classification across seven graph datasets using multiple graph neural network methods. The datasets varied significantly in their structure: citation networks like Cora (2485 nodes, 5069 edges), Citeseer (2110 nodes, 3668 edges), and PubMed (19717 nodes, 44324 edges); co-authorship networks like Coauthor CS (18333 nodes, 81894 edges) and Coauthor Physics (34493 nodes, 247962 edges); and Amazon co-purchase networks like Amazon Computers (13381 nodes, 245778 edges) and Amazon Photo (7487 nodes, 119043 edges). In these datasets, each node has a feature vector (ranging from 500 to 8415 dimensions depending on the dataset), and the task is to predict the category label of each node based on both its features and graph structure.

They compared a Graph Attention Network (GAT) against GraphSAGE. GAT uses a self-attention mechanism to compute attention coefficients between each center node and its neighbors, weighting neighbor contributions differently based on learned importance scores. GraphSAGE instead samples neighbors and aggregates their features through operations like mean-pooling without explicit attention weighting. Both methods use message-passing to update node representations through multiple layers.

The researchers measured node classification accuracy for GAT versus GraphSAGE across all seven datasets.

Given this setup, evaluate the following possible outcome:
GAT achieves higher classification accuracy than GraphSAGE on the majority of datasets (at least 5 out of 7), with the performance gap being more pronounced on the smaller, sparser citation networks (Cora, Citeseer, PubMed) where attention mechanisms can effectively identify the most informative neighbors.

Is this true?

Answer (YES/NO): NO